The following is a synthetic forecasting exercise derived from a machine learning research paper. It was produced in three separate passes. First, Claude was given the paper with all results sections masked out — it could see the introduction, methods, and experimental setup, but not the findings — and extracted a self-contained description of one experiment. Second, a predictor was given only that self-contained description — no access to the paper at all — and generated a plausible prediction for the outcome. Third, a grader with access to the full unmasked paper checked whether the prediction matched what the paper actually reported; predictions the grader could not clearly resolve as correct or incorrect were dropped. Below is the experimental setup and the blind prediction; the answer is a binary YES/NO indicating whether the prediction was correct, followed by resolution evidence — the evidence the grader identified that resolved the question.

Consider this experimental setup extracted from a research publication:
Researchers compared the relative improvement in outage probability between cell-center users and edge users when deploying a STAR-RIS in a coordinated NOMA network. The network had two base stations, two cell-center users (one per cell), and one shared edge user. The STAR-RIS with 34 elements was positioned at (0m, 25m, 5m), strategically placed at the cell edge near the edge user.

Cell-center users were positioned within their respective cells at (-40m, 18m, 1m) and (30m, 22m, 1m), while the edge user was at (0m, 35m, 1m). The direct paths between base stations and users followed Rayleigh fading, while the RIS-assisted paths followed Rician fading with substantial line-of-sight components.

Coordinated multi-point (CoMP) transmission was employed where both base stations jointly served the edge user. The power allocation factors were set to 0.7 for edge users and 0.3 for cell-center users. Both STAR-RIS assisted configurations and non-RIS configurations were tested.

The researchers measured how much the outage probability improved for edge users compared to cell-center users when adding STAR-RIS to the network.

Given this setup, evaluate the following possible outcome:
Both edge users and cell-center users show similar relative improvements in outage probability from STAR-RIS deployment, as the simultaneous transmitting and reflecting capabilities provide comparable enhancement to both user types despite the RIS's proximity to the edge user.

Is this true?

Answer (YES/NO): NO